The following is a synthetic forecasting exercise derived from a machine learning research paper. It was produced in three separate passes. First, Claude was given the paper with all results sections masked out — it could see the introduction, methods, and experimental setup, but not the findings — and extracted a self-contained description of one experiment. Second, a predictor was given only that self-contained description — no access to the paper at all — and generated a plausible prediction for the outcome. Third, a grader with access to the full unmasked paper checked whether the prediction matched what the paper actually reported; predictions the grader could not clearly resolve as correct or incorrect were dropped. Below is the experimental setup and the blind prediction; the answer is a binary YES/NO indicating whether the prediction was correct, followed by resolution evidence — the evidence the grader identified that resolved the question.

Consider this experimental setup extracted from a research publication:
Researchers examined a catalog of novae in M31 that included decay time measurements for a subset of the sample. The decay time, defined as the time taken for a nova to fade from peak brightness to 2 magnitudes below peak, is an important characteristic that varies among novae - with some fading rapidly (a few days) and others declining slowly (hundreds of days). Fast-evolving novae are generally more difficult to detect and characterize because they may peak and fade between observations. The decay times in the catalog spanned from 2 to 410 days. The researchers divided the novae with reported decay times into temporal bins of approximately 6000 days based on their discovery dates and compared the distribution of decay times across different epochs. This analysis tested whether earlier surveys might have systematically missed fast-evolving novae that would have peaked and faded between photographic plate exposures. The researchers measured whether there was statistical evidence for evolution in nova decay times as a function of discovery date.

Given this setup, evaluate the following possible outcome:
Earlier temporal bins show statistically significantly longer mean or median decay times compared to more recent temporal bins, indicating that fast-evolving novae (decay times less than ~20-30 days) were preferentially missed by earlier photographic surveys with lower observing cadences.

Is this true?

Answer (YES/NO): NO